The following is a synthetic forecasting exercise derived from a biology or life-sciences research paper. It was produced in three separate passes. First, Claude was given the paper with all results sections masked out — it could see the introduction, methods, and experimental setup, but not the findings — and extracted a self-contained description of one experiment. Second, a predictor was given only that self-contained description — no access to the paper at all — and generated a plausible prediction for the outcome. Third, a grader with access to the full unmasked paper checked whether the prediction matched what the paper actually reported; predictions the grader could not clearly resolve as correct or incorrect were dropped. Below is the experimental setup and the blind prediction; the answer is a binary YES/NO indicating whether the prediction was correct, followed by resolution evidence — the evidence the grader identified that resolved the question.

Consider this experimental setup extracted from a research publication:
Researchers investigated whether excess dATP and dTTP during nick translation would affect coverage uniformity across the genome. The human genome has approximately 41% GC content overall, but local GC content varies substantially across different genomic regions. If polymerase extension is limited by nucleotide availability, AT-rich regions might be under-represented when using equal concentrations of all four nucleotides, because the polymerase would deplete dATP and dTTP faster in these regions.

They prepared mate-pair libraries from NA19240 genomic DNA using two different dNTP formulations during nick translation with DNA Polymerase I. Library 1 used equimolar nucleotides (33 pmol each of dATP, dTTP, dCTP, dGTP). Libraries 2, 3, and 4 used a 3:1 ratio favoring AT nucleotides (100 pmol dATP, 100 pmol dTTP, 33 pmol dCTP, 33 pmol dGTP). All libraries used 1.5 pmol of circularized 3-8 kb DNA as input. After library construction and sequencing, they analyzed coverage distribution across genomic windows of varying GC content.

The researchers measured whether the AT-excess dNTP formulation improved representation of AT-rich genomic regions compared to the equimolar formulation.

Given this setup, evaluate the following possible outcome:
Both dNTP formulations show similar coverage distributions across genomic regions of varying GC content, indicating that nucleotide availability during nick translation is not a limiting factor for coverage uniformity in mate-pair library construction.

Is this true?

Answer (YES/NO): NO